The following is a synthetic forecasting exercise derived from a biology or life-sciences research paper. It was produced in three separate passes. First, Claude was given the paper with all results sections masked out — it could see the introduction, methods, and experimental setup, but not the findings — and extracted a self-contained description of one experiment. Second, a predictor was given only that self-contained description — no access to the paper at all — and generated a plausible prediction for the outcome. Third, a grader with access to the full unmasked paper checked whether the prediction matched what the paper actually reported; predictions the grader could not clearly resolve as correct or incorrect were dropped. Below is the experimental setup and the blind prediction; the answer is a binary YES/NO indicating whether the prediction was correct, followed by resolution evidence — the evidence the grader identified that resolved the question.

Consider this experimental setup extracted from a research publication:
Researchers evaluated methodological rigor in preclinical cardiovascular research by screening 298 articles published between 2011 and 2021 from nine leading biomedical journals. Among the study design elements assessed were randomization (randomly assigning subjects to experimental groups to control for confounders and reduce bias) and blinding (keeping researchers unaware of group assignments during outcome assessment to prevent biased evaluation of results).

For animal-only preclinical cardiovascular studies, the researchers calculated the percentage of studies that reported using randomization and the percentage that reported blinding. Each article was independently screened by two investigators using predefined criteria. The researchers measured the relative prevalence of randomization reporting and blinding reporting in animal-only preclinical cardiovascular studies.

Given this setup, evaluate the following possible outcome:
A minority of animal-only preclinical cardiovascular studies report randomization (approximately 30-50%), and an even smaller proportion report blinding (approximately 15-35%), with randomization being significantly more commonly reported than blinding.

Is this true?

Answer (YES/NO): NO